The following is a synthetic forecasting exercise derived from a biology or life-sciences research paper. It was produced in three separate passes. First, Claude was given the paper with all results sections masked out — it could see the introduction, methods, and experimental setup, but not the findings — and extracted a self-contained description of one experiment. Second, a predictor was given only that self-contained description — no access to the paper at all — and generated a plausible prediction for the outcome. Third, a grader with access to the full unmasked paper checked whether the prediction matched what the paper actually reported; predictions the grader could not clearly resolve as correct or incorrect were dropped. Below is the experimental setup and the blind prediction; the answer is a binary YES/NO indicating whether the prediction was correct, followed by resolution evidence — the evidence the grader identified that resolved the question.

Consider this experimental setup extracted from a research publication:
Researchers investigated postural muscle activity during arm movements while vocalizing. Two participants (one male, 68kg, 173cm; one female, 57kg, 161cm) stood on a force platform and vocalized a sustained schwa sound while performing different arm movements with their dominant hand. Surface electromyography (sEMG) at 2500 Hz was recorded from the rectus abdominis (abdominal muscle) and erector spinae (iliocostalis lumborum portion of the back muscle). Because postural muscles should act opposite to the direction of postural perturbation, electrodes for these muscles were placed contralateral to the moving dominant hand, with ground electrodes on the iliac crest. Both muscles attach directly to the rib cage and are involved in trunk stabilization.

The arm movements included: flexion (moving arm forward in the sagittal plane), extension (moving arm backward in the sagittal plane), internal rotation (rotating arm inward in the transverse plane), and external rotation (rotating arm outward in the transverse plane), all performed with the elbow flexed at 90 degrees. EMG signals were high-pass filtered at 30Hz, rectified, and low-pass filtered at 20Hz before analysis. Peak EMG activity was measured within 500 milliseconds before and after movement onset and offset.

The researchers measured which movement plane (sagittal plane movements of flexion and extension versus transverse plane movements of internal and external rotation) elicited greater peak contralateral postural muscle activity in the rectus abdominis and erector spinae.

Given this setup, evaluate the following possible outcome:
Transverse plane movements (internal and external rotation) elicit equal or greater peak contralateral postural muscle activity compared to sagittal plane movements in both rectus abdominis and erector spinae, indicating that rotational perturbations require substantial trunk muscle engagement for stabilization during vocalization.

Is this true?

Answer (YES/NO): NO